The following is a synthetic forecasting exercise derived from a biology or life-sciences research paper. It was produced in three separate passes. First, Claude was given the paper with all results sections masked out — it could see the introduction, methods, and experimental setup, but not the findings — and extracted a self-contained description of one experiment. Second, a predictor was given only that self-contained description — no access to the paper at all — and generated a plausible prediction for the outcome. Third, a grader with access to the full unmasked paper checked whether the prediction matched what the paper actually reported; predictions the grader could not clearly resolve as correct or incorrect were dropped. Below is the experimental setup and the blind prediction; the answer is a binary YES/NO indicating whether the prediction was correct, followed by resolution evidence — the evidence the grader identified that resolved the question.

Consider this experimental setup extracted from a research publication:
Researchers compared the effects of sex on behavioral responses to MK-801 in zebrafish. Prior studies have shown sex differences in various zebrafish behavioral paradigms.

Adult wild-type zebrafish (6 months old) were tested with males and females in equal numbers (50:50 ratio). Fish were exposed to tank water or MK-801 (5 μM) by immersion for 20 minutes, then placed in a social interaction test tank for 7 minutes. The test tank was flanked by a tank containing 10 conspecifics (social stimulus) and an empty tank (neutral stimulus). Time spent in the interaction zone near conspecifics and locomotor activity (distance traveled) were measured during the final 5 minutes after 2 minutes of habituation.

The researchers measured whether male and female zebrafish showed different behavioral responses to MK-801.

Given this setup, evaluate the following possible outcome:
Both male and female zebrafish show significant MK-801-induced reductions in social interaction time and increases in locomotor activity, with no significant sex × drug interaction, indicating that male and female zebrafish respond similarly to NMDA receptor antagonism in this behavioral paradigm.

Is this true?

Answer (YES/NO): YES